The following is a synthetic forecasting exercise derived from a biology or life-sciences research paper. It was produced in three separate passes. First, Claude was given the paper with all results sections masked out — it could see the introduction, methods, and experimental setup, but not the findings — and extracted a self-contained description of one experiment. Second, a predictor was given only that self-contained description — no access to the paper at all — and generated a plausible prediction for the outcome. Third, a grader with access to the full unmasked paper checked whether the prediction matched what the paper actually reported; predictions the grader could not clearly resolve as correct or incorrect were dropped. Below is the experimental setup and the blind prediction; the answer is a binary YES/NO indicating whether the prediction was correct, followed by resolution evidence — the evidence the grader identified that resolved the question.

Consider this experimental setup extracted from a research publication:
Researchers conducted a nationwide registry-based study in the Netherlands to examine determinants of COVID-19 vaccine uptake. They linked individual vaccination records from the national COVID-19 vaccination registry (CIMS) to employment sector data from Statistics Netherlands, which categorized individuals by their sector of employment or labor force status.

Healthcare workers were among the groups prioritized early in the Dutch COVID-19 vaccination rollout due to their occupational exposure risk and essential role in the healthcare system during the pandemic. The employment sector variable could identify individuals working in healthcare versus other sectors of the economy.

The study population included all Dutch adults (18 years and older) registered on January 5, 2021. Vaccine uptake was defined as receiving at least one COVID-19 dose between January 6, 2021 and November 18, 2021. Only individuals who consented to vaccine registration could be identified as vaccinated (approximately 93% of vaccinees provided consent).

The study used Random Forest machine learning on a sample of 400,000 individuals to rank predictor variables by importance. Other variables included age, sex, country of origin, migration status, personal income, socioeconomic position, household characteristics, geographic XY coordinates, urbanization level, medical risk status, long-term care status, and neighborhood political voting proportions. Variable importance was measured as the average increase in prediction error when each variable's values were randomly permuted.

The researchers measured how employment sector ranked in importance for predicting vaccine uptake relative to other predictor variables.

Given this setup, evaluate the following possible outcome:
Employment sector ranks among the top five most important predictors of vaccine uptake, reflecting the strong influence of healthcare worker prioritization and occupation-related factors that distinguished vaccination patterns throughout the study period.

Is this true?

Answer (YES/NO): NO